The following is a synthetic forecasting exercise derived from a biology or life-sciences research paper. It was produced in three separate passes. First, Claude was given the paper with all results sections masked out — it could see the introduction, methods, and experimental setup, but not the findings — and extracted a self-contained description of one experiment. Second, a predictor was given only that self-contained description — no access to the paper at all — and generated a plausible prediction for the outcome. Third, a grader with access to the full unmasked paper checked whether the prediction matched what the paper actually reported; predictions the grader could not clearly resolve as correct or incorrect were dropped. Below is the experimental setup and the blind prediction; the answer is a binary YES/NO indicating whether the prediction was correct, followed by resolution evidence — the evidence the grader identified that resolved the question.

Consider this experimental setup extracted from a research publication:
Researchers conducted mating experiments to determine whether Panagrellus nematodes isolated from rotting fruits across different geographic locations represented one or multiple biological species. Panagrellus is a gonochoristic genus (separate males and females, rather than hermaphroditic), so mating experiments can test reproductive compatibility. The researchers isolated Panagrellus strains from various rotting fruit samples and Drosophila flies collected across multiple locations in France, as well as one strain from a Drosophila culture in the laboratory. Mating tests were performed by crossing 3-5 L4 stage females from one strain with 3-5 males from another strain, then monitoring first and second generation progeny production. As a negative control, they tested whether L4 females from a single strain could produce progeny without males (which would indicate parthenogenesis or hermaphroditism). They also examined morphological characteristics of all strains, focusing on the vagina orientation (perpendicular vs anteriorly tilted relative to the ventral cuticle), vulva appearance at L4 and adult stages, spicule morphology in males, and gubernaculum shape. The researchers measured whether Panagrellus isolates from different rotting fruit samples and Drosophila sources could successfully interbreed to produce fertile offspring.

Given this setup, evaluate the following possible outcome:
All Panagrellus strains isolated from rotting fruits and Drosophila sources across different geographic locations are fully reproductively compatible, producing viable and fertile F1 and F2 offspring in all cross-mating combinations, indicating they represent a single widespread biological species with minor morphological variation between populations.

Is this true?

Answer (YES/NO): YES